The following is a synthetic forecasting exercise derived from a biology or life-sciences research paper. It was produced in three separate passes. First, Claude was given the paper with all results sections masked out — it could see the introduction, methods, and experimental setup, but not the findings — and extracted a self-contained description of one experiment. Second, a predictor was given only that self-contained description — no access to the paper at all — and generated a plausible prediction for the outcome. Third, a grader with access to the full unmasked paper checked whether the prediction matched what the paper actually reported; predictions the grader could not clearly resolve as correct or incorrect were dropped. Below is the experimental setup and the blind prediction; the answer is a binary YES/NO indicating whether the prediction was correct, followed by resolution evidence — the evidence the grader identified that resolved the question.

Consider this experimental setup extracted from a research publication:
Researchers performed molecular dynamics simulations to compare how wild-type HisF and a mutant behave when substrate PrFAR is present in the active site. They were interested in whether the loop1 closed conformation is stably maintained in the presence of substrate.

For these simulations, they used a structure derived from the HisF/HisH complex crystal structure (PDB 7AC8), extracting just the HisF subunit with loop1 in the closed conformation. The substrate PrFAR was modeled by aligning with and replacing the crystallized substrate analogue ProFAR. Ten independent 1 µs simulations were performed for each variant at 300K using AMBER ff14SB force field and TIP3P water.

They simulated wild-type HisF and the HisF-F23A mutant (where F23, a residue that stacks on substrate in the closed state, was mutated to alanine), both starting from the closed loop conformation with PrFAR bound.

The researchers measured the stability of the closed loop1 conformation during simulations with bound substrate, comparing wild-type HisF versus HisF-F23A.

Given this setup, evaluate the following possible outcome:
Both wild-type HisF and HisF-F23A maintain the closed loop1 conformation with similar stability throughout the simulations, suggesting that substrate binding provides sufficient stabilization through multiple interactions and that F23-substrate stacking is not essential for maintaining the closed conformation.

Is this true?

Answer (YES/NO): NO